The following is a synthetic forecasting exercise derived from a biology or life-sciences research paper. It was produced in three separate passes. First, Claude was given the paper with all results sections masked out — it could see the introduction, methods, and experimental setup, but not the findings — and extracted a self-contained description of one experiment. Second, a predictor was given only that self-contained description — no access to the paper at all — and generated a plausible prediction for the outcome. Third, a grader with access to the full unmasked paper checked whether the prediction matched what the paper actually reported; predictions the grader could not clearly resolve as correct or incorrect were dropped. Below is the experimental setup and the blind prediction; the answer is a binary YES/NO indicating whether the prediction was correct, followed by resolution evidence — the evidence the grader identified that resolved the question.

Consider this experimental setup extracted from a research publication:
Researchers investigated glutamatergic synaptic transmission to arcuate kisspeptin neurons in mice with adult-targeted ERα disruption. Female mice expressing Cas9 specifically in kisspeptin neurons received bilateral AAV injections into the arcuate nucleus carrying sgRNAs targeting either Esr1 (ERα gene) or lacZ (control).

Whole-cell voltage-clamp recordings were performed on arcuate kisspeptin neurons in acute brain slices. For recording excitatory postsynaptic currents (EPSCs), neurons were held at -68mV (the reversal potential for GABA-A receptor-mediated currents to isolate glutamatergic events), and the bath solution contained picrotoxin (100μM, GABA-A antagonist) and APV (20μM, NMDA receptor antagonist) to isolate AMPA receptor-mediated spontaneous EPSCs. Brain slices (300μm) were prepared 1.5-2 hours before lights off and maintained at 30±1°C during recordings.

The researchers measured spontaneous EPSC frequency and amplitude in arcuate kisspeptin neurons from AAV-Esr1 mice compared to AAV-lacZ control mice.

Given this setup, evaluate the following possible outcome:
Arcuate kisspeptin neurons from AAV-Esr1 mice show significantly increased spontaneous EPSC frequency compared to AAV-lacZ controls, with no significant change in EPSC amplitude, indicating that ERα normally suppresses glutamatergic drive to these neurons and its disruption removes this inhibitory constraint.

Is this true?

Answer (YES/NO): NO